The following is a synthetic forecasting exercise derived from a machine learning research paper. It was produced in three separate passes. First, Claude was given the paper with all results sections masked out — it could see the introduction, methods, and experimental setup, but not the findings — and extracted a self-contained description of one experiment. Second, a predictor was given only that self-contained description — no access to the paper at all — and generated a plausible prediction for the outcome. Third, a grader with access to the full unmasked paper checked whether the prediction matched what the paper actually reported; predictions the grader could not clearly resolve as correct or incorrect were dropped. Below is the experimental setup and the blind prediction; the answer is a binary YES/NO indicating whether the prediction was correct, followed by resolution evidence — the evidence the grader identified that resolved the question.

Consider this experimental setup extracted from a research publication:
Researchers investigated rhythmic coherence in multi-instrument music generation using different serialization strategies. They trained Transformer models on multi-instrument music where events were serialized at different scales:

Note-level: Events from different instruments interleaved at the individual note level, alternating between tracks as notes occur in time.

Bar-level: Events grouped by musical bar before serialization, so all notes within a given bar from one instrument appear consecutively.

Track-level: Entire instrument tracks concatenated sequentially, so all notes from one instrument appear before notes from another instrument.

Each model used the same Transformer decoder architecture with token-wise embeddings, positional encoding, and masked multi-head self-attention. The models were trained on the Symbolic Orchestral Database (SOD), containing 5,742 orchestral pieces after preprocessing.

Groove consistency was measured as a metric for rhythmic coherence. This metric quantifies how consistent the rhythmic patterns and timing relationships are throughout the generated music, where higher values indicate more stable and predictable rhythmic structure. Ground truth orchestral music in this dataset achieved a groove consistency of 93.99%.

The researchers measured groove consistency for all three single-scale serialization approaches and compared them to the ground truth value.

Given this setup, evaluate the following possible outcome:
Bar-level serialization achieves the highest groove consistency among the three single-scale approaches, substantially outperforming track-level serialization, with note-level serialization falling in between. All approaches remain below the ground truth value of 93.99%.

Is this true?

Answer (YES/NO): NO